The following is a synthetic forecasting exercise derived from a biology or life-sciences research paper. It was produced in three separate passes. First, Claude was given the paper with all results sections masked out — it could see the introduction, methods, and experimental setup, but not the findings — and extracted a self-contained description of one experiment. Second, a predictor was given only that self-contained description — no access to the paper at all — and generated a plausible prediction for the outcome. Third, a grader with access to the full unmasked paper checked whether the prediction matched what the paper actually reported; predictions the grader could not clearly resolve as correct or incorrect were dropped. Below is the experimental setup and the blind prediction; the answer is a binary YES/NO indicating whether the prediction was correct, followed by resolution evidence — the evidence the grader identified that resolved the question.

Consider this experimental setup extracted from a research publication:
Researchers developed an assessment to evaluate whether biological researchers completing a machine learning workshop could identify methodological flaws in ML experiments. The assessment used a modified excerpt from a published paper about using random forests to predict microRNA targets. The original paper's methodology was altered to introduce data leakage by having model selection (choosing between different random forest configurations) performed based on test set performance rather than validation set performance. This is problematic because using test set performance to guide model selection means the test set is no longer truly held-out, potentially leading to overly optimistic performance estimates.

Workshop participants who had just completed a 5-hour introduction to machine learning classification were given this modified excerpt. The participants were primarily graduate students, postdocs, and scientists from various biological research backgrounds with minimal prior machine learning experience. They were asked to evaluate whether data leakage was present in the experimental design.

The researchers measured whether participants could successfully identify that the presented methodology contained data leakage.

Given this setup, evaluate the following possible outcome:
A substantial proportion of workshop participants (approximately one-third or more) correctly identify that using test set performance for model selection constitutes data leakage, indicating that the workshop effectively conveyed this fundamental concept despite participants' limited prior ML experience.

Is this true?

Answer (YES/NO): YES